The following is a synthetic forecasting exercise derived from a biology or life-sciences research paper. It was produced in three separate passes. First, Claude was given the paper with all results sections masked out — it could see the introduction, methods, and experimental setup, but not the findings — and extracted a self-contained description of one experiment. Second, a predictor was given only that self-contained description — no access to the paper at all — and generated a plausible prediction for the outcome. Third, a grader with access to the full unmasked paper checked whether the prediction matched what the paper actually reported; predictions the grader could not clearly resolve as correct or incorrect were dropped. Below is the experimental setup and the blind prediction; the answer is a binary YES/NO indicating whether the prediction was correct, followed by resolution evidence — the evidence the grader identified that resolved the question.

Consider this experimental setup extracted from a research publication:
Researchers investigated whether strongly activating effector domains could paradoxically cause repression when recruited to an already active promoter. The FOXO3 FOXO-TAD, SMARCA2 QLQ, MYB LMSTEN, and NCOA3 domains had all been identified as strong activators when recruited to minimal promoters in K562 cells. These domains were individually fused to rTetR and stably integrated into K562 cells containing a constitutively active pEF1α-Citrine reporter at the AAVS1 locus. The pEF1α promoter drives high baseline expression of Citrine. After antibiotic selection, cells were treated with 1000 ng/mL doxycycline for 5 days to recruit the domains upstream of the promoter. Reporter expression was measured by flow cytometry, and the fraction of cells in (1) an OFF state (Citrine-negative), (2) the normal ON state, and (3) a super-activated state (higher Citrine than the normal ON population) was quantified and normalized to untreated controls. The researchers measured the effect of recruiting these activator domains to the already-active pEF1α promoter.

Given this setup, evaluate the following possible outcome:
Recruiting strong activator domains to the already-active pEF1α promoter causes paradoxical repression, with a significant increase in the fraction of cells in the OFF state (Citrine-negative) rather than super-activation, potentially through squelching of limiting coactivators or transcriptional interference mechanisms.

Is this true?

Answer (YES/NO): NO